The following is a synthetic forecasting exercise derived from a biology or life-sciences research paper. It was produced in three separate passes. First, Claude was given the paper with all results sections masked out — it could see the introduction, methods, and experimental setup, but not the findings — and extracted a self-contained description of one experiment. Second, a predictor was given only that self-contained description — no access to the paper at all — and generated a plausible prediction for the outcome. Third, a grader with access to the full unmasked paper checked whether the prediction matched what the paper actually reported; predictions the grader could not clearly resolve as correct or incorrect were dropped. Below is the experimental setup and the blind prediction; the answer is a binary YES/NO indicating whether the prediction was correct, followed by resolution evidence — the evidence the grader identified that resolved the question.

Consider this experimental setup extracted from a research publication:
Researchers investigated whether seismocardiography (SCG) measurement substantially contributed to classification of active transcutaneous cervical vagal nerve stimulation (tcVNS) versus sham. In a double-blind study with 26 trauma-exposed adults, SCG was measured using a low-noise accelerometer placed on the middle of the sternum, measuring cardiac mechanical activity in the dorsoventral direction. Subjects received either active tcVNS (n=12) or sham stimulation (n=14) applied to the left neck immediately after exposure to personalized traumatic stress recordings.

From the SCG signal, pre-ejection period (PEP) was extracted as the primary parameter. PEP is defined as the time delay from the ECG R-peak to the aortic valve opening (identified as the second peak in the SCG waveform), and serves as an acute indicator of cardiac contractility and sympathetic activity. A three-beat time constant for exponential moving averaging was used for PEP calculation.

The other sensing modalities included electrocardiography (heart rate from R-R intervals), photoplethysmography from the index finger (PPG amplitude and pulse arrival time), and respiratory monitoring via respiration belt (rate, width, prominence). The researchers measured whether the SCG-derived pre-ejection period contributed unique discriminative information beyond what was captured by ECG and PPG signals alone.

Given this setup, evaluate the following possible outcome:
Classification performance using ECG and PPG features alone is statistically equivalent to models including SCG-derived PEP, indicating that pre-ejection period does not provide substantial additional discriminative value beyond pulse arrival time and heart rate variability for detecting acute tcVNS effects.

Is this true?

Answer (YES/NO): YES